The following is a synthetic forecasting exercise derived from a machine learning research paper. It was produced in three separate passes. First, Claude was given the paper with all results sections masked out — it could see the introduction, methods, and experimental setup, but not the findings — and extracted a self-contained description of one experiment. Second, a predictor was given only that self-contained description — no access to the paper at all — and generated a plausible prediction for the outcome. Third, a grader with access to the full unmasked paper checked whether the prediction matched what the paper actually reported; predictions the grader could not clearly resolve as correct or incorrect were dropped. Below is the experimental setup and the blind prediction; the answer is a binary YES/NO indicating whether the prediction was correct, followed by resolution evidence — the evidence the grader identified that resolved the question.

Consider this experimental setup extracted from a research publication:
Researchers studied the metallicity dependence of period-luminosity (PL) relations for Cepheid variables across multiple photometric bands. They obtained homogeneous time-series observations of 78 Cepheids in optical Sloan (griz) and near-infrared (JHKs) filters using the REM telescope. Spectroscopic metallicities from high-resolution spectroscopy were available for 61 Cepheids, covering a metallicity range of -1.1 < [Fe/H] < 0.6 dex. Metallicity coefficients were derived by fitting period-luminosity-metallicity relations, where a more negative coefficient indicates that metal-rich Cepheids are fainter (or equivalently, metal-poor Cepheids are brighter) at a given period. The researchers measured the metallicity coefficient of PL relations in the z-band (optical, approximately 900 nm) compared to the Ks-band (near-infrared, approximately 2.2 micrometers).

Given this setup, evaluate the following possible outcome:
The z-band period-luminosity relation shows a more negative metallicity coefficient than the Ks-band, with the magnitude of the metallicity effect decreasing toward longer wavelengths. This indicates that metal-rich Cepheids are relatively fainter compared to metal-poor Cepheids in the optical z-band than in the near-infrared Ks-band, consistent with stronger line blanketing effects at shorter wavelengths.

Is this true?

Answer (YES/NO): YES